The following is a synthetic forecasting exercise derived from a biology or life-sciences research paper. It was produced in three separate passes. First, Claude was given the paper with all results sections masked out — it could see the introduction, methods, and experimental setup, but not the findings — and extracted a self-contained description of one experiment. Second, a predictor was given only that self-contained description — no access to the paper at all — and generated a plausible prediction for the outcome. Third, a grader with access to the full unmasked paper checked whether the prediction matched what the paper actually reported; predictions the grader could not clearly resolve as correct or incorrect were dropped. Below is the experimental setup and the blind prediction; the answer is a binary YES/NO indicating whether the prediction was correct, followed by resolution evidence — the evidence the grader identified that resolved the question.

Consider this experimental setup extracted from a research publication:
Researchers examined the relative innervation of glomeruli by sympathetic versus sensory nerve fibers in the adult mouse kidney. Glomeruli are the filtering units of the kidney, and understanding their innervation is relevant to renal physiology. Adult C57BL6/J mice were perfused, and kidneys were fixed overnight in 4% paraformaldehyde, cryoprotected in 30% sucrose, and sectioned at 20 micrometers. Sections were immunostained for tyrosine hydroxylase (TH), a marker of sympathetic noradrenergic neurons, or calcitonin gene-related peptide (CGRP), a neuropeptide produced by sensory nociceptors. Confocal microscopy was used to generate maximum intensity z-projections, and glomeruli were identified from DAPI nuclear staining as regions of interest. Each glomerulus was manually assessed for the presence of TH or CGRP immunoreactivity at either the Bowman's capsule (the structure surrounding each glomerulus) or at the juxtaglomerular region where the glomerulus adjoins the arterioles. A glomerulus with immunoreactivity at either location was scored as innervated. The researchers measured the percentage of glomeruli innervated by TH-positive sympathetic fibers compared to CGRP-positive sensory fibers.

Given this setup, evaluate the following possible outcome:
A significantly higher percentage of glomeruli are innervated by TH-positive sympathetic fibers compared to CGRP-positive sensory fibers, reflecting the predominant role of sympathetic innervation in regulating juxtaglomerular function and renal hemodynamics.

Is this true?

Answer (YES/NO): NO